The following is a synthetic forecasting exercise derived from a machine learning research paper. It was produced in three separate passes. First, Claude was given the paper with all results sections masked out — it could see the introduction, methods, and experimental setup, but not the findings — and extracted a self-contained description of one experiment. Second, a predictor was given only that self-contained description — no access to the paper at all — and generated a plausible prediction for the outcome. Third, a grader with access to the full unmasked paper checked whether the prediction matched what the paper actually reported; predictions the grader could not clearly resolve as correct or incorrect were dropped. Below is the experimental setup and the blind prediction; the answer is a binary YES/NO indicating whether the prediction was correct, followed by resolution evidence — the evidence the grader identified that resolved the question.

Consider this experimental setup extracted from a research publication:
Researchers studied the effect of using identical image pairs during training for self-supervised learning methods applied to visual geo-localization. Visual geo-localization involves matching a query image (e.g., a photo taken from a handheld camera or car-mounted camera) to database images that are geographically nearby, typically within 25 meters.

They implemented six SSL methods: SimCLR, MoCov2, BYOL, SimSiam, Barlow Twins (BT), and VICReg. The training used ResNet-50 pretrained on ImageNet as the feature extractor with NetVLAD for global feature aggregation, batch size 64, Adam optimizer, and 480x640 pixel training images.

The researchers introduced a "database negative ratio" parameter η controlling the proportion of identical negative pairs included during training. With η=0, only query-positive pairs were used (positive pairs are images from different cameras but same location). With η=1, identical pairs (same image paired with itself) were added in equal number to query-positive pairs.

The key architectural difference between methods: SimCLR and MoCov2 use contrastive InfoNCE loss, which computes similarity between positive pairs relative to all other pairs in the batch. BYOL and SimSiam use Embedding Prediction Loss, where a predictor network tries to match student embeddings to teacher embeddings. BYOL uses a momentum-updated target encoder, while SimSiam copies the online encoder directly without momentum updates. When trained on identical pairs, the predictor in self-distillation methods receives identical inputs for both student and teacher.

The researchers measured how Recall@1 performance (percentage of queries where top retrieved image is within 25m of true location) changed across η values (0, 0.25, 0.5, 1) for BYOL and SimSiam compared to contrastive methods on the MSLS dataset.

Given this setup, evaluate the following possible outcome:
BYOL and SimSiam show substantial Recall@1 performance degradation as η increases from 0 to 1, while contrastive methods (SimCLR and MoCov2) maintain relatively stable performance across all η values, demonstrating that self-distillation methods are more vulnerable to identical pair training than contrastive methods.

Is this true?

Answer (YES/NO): NO